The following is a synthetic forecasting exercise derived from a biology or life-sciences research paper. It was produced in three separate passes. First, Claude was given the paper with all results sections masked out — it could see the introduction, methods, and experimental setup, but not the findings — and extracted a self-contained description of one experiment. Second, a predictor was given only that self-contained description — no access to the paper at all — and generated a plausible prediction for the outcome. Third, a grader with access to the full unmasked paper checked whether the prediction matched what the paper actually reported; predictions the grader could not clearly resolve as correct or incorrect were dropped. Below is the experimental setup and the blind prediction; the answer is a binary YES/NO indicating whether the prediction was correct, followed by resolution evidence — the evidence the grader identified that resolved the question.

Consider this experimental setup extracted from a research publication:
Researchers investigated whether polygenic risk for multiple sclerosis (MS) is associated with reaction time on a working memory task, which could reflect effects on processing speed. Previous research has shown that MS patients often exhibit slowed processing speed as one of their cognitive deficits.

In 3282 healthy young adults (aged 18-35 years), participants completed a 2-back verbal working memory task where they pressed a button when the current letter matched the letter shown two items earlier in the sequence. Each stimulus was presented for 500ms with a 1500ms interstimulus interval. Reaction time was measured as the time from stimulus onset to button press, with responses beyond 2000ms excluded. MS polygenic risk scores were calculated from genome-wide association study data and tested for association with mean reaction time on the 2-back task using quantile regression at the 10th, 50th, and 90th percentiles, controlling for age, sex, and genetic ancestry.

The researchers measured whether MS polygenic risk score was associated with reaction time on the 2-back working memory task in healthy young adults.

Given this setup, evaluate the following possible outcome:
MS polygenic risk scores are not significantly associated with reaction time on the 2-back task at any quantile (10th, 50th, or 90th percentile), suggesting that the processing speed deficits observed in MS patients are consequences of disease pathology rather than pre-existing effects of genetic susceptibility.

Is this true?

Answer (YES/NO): YES